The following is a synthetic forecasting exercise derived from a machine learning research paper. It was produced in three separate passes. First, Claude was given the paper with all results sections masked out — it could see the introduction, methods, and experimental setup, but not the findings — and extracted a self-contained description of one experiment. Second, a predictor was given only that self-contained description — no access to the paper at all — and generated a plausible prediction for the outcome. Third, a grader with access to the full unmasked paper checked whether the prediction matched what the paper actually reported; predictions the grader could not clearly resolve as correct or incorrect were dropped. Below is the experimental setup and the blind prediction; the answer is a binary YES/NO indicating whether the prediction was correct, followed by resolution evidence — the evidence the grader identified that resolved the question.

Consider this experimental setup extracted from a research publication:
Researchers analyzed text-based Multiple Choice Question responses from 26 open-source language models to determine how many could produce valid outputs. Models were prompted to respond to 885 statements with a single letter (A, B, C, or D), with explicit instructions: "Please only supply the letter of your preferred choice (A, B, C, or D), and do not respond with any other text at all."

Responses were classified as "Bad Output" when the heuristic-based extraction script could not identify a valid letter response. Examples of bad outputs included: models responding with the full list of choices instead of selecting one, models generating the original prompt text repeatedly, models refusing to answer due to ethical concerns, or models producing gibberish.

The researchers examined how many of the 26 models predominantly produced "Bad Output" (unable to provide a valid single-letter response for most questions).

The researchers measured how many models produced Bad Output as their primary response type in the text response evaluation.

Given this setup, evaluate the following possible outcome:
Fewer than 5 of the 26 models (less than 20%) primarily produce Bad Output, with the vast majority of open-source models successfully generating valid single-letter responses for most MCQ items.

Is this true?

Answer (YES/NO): NO